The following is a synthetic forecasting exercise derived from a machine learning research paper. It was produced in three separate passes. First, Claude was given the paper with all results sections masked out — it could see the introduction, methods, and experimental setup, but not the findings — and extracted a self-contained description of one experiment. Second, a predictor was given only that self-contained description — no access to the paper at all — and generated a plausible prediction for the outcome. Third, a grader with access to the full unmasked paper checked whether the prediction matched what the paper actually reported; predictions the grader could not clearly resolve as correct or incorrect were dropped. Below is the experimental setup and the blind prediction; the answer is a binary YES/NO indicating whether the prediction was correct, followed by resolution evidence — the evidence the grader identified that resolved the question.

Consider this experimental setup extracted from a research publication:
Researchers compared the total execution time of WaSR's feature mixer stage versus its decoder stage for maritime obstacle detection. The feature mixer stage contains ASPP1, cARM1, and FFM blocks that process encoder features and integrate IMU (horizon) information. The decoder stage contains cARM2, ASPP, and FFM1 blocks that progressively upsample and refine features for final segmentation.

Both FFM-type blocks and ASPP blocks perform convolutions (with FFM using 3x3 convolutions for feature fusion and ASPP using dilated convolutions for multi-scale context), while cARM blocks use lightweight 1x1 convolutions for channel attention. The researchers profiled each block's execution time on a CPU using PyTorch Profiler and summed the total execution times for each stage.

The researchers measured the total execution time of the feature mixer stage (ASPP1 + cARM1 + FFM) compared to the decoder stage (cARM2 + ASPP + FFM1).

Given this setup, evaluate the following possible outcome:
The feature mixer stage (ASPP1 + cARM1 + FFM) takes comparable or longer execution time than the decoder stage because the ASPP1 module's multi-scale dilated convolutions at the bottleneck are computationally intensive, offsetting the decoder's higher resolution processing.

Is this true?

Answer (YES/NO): NO